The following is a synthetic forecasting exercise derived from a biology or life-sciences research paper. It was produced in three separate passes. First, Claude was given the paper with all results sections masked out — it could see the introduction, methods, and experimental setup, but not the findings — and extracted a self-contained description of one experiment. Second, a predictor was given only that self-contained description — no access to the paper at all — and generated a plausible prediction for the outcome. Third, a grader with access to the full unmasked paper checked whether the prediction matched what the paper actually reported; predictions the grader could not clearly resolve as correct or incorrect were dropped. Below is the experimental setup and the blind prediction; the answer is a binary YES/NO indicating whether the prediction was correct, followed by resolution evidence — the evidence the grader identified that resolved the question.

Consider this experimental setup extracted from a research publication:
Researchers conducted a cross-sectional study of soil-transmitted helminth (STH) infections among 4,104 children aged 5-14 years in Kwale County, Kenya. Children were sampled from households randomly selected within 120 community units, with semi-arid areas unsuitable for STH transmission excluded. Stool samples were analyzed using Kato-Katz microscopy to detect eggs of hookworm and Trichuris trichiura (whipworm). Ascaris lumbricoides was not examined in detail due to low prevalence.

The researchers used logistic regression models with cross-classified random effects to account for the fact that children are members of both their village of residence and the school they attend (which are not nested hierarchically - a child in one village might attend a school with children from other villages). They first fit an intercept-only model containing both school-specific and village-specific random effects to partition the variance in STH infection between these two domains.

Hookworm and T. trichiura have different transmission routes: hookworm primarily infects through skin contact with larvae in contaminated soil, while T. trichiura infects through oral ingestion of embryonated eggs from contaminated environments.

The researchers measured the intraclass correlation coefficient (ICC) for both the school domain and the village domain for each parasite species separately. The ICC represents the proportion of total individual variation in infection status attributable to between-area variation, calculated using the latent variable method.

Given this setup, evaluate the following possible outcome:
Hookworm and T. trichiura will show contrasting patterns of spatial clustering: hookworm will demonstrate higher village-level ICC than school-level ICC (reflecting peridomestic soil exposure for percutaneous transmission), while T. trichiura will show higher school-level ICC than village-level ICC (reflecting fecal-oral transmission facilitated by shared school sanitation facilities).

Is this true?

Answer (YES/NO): NO